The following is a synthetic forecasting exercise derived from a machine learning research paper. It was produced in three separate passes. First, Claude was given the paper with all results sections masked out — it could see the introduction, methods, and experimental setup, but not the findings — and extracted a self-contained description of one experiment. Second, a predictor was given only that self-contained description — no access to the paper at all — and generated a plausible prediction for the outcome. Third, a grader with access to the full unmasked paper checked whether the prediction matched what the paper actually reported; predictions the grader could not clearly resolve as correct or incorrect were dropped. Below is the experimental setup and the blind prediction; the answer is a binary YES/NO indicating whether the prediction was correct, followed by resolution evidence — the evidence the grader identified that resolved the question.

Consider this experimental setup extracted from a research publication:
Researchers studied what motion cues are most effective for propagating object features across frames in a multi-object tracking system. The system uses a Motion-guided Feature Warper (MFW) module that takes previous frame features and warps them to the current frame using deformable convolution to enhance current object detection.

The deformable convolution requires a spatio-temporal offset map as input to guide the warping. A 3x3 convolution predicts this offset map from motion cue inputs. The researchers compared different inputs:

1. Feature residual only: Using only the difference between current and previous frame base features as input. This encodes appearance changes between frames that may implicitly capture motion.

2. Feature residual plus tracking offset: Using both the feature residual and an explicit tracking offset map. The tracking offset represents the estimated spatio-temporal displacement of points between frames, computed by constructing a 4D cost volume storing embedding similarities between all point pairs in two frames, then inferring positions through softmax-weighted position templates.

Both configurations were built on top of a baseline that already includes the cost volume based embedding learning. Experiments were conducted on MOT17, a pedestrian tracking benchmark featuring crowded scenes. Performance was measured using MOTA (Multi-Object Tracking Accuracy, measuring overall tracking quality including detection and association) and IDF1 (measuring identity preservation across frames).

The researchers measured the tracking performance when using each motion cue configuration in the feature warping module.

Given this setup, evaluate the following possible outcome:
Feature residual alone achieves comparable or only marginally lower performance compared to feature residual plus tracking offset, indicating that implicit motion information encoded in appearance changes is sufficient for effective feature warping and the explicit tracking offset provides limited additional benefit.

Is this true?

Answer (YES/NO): NO